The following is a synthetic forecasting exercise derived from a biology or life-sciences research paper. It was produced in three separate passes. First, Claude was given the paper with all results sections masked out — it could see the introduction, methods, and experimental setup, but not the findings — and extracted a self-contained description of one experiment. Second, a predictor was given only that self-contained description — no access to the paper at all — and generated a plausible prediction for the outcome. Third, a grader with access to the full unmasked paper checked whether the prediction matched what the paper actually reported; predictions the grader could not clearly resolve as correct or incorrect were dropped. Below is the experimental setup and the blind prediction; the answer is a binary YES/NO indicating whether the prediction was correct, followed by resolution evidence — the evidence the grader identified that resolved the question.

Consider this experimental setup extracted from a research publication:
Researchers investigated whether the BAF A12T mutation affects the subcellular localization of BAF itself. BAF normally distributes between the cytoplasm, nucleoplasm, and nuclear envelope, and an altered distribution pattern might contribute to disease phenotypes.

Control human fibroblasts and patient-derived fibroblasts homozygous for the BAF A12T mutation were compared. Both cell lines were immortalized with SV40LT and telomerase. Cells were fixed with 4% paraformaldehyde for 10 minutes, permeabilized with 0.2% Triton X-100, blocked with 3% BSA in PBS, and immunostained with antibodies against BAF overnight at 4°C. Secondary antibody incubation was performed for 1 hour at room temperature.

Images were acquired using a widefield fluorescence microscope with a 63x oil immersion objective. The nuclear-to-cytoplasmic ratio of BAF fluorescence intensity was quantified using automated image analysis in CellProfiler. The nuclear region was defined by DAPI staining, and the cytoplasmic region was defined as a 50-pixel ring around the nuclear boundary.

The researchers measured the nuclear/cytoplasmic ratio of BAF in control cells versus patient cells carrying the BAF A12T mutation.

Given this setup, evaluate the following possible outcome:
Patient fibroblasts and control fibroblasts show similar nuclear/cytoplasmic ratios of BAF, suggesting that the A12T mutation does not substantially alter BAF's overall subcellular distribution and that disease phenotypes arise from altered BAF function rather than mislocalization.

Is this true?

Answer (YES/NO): NO